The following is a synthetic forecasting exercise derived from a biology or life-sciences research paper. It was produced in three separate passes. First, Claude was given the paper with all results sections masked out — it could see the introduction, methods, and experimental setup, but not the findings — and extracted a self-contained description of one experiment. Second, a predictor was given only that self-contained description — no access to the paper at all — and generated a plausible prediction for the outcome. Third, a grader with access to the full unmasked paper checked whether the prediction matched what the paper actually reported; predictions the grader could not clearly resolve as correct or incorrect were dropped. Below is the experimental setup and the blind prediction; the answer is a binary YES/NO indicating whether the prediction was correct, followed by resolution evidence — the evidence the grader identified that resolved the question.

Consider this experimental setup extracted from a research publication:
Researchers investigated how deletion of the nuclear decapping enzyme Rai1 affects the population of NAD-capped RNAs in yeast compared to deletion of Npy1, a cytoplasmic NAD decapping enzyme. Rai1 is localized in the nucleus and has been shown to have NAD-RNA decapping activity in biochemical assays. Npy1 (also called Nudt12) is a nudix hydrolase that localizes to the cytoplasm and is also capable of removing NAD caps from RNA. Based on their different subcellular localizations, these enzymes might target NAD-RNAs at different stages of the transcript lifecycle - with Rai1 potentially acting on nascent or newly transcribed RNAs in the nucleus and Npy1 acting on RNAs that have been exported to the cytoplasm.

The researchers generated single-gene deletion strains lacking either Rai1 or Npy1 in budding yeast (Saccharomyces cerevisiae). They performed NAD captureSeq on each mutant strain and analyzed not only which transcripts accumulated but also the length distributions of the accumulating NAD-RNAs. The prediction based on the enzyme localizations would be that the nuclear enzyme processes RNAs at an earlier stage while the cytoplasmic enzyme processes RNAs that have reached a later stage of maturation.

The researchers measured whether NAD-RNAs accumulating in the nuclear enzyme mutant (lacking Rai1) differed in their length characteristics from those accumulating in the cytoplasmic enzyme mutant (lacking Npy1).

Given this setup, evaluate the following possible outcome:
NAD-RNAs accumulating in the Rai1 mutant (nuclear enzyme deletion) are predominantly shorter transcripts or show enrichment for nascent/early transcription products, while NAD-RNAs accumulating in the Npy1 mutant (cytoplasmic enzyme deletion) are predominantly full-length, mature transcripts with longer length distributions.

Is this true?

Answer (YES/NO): NO